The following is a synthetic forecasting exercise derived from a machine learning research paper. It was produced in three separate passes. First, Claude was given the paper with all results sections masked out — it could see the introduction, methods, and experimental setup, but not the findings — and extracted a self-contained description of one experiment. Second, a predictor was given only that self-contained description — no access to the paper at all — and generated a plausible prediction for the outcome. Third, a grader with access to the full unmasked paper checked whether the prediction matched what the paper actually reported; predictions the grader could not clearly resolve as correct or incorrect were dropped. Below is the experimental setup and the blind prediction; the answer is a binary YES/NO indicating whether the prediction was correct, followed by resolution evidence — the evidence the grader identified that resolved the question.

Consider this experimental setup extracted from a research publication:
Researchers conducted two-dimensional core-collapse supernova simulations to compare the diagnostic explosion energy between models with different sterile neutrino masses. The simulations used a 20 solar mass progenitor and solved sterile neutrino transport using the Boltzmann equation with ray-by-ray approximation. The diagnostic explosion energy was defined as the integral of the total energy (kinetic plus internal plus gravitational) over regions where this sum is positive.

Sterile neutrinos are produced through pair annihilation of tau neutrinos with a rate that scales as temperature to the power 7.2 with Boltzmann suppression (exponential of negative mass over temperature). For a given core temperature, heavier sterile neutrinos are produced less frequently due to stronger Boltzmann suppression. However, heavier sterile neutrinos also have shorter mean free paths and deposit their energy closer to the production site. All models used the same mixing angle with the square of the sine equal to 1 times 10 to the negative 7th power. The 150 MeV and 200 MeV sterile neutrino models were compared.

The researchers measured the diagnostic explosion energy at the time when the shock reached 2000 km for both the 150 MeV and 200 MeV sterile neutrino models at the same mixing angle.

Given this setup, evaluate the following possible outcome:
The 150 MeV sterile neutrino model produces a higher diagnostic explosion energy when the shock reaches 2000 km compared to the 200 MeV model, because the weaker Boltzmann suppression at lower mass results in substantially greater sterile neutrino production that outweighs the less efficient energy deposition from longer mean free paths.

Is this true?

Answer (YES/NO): NO